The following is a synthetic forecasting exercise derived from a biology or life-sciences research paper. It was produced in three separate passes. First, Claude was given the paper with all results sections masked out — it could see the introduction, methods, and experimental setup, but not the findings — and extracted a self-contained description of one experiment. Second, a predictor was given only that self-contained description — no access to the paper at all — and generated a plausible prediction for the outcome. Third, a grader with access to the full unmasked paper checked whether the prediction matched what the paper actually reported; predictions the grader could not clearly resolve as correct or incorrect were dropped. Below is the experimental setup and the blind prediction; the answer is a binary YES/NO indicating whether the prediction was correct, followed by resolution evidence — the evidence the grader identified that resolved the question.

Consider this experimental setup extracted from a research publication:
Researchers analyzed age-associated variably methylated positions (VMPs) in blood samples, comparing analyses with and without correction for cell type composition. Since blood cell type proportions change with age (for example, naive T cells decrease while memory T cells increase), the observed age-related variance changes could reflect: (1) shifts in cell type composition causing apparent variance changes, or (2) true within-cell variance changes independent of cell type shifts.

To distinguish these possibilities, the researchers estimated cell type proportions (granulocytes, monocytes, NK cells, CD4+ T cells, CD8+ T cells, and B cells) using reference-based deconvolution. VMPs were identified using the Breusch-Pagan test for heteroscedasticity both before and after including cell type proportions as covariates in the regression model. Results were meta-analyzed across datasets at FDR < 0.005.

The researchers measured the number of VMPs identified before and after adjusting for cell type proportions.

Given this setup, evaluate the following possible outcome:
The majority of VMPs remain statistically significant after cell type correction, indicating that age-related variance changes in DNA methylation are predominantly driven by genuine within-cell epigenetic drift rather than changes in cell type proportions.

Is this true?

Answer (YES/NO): YES